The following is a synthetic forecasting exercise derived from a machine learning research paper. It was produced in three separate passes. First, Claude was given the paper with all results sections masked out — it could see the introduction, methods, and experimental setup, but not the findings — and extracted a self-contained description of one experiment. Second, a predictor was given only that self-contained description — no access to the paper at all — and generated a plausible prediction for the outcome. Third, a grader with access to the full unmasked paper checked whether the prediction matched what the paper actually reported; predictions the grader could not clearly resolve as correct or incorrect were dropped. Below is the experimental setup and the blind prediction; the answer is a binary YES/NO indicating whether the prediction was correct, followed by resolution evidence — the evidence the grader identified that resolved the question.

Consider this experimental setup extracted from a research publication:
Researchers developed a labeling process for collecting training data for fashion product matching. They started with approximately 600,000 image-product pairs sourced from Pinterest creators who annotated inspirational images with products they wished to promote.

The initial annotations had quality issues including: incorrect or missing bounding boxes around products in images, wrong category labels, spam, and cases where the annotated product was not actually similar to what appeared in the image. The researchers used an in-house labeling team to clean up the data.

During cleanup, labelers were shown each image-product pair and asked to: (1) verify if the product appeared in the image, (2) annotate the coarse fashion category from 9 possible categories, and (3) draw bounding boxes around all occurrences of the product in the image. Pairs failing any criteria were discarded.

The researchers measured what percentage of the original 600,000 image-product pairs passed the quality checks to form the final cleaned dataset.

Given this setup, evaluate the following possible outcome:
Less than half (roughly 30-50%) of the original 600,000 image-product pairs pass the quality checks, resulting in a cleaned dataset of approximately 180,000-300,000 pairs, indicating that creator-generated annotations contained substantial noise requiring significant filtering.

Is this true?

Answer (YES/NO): NO